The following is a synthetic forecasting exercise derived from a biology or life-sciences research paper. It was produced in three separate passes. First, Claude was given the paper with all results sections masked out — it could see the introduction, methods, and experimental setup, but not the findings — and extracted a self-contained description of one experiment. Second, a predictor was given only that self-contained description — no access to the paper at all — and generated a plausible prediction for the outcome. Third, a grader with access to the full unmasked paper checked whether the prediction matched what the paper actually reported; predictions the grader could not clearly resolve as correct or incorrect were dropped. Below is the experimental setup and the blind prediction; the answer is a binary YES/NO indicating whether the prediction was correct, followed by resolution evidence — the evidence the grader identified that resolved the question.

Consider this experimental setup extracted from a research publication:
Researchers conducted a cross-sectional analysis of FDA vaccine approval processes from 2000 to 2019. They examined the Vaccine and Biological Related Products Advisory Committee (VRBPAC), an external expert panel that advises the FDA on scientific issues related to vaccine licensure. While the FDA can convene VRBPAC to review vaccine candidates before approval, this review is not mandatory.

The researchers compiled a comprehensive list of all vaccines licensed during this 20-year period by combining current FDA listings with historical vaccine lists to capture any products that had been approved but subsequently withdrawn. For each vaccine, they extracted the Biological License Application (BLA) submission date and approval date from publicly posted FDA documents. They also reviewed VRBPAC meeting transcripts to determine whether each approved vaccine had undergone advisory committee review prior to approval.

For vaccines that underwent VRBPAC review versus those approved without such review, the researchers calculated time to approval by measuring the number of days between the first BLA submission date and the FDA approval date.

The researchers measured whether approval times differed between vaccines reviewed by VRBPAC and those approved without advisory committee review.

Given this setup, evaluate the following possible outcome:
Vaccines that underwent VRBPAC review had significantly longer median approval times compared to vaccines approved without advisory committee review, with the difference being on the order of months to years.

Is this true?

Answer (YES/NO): NO